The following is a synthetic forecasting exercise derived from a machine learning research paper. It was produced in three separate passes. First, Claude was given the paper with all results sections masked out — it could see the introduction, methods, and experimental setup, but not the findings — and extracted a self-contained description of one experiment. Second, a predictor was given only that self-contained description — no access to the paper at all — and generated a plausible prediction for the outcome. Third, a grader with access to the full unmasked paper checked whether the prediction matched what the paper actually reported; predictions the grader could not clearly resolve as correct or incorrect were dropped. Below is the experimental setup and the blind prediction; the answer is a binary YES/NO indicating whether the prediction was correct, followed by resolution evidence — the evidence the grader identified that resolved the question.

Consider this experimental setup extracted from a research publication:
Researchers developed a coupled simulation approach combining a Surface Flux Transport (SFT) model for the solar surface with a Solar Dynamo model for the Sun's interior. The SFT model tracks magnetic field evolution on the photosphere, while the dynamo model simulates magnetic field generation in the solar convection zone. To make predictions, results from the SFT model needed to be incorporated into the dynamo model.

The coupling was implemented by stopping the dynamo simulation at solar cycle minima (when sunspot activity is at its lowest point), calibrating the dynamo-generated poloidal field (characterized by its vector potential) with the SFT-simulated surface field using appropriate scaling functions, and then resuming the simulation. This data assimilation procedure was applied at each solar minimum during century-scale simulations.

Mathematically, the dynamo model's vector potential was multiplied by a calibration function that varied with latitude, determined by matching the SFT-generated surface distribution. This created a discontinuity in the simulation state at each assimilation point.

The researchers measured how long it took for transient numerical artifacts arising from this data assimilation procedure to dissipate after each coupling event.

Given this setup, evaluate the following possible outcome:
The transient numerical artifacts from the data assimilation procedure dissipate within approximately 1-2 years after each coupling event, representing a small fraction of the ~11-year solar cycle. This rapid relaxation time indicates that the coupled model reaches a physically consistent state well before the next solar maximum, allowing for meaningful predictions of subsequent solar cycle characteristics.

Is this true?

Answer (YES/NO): NO